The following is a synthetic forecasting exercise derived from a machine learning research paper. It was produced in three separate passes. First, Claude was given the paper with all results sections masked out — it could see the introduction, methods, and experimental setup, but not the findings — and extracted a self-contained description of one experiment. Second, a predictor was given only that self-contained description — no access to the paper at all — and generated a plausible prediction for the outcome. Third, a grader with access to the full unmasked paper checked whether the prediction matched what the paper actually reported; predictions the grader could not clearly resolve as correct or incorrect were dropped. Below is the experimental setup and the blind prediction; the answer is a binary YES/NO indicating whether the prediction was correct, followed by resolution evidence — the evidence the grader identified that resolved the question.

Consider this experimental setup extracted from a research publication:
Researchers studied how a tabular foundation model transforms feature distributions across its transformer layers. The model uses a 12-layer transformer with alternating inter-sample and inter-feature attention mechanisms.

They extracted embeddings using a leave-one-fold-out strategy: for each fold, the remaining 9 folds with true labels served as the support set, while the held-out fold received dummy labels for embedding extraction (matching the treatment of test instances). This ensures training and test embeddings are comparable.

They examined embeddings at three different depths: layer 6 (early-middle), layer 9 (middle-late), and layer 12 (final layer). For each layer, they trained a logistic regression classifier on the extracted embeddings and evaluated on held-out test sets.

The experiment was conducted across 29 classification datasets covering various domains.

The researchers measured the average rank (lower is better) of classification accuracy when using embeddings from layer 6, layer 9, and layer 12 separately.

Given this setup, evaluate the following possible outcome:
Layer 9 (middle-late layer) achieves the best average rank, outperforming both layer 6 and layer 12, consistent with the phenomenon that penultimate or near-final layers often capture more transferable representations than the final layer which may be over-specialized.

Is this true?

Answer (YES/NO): NO